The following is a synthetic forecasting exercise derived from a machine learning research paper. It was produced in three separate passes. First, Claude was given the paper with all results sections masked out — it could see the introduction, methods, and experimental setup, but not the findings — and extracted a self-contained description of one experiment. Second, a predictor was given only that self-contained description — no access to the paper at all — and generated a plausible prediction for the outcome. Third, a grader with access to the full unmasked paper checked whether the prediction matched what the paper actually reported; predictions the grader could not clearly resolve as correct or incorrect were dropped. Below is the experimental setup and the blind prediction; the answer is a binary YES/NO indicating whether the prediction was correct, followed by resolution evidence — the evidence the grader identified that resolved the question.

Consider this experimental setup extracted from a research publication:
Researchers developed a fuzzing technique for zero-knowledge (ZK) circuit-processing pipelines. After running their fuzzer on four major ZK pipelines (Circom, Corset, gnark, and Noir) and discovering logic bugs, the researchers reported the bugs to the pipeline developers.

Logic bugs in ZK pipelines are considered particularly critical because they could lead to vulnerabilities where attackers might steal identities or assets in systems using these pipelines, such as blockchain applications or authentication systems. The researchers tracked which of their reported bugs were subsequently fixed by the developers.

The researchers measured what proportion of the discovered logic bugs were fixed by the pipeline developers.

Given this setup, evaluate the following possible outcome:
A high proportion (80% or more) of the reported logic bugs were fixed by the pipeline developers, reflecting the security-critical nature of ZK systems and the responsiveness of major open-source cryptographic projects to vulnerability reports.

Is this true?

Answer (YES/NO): YES